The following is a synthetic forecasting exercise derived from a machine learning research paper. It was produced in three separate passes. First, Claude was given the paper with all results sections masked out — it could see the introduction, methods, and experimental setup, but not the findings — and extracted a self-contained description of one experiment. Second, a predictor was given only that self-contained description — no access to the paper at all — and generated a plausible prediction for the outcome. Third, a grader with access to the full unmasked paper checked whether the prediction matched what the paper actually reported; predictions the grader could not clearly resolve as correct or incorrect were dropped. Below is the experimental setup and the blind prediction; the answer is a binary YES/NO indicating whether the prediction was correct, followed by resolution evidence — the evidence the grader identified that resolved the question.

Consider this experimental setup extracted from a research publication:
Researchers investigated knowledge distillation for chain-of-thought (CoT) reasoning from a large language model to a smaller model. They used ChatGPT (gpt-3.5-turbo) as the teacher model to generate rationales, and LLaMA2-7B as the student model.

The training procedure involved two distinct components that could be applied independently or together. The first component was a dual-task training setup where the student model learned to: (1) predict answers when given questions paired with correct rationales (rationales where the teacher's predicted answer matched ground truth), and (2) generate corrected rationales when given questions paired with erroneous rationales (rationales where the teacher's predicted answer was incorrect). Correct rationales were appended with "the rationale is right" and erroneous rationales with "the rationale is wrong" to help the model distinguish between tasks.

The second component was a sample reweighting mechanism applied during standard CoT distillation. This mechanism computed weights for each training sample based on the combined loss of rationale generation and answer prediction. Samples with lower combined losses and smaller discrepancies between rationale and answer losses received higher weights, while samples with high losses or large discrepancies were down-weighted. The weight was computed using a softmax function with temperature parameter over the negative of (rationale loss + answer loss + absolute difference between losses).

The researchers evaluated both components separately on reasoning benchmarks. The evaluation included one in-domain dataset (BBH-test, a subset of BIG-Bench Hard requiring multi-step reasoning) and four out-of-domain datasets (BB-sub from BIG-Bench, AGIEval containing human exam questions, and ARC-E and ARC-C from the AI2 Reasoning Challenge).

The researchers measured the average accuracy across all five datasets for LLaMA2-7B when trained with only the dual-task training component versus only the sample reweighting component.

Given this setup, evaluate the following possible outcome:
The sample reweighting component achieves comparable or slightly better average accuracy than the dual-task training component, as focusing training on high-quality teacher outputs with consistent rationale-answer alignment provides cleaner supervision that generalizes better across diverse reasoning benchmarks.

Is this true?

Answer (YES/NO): NO